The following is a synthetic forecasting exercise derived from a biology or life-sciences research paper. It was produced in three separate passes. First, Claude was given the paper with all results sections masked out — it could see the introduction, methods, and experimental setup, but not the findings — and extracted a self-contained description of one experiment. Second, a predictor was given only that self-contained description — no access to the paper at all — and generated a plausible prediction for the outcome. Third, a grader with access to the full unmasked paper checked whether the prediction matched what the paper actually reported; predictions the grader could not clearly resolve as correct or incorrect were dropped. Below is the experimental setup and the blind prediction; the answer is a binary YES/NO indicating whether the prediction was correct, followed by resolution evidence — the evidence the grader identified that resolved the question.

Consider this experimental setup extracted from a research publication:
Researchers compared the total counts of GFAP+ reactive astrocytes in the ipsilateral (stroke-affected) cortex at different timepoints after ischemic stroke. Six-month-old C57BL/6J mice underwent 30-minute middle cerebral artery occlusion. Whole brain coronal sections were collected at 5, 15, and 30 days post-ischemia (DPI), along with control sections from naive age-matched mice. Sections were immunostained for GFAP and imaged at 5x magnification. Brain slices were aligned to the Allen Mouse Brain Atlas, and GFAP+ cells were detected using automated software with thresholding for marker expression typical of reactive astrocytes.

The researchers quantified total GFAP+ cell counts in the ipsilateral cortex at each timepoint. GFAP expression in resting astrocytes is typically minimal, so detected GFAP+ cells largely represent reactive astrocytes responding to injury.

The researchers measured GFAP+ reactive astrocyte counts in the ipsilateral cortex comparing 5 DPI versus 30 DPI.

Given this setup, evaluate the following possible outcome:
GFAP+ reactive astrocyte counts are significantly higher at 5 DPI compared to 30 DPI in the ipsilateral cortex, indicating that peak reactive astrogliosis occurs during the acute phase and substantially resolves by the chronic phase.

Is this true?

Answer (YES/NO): NO